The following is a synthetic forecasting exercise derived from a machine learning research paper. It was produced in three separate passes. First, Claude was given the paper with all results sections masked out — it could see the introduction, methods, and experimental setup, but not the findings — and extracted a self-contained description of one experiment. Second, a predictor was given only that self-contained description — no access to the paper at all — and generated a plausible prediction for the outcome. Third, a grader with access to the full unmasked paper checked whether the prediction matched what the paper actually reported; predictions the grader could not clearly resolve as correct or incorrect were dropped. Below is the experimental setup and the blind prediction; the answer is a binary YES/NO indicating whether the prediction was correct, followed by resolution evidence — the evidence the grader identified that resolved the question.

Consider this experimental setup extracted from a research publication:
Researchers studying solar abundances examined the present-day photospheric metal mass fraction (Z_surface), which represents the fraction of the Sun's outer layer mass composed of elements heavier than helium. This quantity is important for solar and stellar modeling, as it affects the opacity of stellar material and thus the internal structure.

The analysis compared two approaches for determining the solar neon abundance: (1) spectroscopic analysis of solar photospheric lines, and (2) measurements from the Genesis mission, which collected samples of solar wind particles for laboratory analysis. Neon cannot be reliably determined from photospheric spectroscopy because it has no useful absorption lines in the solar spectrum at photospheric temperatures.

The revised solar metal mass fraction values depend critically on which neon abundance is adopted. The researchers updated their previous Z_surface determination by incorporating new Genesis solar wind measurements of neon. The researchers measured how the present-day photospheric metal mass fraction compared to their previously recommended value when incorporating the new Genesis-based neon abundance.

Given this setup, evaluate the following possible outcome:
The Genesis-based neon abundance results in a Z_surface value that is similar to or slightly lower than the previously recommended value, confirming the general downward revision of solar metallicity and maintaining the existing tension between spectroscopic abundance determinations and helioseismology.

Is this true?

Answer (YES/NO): NO